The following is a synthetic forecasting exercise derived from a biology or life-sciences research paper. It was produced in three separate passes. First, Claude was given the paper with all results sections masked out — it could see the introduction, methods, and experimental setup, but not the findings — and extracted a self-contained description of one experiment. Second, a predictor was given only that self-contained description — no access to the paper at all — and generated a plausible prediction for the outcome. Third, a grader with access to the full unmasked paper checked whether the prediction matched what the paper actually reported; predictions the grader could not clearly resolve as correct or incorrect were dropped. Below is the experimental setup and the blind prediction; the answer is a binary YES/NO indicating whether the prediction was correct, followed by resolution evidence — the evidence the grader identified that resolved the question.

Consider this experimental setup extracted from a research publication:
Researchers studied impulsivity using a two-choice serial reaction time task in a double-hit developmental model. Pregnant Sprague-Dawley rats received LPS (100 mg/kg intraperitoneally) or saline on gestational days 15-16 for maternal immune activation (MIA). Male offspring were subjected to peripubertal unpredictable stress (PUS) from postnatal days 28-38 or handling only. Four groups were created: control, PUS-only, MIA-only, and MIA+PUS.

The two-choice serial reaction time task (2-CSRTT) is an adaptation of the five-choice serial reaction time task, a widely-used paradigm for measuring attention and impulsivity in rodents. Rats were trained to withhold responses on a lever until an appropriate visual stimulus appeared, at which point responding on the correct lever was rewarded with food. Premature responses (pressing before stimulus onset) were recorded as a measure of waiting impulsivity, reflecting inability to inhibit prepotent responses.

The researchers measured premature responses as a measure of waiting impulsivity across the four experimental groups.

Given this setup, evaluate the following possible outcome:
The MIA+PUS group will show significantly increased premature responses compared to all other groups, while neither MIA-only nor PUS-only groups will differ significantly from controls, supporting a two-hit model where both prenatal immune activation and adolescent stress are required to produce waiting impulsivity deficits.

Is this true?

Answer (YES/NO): NO